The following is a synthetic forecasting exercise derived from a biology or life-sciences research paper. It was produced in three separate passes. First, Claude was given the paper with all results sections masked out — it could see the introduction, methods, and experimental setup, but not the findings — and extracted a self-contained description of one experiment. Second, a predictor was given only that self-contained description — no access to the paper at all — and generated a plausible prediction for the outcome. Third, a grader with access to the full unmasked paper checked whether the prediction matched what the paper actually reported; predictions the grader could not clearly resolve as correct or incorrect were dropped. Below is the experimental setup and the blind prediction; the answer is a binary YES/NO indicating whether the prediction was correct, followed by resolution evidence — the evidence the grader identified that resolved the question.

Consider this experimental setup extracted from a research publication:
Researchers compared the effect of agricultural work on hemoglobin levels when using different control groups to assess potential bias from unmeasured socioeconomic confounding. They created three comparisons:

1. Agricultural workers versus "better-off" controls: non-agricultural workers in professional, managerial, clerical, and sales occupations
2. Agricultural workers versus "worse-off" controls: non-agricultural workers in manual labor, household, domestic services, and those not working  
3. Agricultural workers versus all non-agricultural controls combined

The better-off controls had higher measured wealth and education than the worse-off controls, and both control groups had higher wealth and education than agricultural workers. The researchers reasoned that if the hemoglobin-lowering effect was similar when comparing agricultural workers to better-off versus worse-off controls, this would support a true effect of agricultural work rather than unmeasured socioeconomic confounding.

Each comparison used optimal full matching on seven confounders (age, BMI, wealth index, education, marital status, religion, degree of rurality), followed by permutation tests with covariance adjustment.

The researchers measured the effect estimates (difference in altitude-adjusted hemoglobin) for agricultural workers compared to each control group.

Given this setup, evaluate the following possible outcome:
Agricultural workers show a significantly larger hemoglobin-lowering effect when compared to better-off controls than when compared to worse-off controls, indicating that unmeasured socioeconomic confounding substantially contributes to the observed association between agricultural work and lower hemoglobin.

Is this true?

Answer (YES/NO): YES